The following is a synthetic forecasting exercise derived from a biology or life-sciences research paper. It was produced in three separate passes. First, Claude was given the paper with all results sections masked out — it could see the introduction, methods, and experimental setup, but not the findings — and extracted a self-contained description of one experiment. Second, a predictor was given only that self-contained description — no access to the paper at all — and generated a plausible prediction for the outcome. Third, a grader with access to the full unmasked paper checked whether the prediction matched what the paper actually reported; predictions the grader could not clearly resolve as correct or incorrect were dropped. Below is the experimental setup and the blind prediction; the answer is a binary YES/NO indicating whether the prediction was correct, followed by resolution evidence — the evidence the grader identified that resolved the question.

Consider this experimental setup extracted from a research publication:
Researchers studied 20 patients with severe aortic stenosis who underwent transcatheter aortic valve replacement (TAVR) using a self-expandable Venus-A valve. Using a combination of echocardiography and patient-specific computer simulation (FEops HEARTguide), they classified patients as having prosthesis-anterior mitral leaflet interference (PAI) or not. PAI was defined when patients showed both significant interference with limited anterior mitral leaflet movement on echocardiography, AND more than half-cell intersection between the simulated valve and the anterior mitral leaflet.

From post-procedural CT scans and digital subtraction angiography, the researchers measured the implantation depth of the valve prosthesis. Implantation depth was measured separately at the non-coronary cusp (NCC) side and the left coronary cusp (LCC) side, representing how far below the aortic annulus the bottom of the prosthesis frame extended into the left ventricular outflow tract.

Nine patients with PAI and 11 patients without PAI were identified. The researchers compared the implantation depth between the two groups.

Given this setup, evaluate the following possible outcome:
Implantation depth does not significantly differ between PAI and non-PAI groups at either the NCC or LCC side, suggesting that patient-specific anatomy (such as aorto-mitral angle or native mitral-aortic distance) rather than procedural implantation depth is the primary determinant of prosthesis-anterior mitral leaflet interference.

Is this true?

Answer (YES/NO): NO